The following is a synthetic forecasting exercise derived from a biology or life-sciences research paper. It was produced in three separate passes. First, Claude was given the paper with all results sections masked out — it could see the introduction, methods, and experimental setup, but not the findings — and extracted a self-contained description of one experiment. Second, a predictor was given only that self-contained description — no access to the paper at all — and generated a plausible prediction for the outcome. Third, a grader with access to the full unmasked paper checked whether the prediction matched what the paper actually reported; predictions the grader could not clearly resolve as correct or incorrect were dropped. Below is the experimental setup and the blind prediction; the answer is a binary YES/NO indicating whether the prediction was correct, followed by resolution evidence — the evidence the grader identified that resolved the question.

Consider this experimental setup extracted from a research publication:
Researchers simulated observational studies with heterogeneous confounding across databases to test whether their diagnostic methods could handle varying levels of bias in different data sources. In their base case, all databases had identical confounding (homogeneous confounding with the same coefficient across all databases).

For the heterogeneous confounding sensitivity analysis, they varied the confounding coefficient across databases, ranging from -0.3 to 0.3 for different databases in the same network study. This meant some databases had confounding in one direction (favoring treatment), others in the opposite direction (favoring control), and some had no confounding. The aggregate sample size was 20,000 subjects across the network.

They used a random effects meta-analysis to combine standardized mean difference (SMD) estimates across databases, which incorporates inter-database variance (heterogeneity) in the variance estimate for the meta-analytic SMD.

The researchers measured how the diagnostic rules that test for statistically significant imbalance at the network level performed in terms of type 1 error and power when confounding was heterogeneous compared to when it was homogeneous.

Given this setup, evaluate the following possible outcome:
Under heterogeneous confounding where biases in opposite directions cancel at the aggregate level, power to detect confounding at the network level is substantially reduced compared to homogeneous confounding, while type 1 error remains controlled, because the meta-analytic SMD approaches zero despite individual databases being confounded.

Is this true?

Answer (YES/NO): NO